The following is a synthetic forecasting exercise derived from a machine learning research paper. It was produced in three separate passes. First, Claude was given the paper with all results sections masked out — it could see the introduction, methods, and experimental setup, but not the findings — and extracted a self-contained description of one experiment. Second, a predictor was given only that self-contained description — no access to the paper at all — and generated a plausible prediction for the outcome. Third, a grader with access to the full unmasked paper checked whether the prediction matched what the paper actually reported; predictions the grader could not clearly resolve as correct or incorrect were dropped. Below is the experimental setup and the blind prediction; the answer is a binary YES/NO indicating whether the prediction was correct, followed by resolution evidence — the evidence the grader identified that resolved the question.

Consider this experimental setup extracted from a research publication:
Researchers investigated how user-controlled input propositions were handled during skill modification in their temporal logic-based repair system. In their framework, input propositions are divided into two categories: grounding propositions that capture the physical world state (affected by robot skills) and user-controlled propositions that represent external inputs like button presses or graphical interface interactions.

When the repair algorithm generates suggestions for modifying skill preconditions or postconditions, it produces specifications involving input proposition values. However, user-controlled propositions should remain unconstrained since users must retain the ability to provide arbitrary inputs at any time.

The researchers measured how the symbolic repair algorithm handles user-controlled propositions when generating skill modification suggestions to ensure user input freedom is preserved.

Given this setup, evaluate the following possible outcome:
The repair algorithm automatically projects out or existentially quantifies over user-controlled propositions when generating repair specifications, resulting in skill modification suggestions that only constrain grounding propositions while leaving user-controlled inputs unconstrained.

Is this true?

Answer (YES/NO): NO